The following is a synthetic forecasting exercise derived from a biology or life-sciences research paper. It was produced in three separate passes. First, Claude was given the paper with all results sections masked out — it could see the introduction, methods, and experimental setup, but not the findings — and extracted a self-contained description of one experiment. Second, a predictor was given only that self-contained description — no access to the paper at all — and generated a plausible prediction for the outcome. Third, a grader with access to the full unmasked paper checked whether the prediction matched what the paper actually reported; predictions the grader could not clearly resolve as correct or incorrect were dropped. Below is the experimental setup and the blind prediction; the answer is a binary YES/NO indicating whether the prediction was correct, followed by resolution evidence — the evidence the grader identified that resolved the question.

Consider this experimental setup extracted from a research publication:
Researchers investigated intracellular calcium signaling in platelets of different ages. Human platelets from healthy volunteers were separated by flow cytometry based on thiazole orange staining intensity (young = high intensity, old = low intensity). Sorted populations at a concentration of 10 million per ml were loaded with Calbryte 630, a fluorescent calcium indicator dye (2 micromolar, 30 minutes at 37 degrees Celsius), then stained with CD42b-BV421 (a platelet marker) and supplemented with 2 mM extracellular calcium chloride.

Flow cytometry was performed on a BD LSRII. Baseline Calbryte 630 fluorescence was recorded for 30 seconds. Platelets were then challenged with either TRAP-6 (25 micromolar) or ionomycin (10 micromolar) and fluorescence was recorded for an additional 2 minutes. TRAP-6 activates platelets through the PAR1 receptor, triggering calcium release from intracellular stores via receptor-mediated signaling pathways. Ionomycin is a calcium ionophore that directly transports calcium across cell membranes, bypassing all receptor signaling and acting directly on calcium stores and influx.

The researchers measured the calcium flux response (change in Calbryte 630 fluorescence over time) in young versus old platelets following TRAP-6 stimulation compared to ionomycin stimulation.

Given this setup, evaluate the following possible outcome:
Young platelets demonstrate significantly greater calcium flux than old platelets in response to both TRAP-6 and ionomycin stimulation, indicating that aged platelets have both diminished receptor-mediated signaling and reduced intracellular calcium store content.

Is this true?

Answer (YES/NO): NO